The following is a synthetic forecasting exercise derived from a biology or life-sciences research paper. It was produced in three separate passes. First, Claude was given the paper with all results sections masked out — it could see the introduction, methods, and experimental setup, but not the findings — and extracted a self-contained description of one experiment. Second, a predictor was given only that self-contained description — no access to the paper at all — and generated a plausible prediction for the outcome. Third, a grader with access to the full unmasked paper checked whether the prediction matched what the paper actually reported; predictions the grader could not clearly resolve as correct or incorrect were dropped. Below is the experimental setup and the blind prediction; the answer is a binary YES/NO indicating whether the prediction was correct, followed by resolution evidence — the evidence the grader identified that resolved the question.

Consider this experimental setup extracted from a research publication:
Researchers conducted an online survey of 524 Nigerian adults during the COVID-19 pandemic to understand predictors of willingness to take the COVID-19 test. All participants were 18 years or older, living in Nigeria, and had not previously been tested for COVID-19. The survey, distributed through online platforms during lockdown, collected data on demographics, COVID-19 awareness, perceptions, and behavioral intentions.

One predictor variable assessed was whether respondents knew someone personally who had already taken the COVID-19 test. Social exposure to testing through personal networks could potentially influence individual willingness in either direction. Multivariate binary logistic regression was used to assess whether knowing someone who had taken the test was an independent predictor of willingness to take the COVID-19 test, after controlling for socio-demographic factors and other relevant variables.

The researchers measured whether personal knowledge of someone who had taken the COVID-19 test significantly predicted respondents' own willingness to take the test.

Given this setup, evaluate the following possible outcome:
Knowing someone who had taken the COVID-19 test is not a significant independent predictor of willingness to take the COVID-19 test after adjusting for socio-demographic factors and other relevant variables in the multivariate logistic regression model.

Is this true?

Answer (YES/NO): NO